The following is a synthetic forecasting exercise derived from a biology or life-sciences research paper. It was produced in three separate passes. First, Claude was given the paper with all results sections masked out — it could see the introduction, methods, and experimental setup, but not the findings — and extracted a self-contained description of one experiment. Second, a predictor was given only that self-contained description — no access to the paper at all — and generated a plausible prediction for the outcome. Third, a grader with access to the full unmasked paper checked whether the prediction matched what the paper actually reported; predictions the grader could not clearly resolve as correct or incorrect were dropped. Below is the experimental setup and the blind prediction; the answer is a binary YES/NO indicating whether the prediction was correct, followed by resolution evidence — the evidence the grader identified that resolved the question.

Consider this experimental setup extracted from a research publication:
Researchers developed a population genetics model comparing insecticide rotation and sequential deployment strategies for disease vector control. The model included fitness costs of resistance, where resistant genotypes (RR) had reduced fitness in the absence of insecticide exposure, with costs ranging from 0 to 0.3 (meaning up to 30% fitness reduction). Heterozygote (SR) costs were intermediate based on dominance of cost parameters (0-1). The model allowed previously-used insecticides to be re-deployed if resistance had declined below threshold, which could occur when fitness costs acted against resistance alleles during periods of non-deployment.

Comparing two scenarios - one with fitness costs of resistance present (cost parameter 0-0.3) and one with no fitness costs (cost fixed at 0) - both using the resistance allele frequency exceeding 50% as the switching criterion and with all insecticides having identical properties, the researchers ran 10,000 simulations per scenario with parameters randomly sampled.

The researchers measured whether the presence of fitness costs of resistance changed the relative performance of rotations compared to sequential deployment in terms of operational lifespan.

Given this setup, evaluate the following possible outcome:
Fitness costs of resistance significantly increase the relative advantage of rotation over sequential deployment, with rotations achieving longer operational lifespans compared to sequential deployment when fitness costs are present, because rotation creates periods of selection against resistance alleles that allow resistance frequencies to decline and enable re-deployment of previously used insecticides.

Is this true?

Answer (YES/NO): NO